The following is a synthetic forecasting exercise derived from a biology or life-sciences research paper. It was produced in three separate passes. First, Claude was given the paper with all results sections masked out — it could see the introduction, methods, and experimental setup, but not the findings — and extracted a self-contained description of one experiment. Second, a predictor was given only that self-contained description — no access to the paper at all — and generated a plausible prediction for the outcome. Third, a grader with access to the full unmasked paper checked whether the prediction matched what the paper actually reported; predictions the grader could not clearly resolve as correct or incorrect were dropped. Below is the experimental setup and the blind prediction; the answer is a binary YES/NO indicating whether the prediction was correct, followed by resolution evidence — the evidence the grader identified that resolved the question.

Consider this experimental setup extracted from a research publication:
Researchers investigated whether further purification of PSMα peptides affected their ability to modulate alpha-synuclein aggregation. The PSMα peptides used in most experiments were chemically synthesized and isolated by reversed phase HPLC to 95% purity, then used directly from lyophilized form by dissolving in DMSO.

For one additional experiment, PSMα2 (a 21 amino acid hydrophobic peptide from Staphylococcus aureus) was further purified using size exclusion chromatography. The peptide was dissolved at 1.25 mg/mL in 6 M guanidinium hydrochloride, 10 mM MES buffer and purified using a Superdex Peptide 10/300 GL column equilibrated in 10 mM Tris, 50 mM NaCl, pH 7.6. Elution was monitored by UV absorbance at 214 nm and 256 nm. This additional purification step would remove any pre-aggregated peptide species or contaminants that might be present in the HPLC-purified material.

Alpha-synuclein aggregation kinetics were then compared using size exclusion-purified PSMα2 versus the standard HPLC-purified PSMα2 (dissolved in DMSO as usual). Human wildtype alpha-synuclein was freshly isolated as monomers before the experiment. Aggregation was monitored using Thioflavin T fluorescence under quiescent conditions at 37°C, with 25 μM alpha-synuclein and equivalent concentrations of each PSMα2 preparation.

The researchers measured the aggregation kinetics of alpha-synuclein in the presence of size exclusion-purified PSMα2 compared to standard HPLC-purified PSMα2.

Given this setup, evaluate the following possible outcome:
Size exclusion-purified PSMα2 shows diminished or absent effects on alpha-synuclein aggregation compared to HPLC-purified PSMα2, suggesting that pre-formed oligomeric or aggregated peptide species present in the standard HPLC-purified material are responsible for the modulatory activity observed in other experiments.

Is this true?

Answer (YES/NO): NO